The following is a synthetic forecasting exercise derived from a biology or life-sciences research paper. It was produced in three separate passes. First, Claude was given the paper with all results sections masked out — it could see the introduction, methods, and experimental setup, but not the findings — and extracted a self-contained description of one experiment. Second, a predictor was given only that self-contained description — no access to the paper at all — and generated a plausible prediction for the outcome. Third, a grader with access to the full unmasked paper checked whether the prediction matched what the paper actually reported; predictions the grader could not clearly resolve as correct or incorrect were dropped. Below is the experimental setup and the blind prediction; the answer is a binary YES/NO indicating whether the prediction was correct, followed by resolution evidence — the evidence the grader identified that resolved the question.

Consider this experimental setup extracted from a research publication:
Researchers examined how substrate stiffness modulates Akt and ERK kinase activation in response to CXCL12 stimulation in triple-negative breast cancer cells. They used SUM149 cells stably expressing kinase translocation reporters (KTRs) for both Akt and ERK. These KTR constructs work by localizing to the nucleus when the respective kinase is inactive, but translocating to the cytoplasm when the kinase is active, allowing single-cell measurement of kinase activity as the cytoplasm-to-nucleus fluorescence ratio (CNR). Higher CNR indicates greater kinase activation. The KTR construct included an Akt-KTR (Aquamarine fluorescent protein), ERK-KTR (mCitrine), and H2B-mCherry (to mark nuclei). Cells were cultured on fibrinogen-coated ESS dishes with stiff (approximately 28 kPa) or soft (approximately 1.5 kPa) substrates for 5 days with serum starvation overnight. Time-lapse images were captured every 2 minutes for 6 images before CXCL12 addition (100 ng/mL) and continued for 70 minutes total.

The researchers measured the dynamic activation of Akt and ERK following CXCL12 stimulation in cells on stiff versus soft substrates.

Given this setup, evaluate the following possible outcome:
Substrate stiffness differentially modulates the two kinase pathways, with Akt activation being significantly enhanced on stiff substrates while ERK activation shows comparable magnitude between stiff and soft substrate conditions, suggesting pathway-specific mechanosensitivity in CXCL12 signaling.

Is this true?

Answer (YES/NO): NO